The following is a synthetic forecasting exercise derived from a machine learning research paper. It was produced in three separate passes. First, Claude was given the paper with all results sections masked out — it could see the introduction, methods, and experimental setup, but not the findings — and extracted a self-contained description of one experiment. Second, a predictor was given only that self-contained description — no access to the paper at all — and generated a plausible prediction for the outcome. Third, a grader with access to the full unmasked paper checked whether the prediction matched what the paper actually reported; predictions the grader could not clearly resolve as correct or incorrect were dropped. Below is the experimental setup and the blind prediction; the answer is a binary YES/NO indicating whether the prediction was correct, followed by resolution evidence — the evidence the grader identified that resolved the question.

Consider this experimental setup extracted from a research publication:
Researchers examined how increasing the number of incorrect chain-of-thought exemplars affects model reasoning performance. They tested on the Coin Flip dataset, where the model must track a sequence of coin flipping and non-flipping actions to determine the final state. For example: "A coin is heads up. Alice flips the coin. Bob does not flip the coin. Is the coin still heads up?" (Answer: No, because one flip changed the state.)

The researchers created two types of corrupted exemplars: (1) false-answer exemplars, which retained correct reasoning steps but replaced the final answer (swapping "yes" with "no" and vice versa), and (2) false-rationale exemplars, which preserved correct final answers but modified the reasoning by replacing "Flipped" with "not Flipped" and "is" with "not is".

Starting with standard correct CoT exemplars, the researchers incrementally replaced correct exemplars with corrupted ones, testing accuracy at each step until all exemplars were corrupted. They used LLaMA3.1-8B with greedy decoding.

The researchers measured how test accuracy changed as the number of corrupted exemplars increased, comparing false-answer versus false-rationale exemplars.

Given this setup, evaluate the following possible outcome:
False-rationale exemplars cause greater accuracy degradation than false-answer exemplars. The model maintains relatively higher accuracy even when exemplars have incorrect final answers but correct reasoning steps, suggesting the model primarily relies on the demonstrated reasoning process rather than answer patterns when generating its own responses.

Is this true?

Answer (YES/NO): NO